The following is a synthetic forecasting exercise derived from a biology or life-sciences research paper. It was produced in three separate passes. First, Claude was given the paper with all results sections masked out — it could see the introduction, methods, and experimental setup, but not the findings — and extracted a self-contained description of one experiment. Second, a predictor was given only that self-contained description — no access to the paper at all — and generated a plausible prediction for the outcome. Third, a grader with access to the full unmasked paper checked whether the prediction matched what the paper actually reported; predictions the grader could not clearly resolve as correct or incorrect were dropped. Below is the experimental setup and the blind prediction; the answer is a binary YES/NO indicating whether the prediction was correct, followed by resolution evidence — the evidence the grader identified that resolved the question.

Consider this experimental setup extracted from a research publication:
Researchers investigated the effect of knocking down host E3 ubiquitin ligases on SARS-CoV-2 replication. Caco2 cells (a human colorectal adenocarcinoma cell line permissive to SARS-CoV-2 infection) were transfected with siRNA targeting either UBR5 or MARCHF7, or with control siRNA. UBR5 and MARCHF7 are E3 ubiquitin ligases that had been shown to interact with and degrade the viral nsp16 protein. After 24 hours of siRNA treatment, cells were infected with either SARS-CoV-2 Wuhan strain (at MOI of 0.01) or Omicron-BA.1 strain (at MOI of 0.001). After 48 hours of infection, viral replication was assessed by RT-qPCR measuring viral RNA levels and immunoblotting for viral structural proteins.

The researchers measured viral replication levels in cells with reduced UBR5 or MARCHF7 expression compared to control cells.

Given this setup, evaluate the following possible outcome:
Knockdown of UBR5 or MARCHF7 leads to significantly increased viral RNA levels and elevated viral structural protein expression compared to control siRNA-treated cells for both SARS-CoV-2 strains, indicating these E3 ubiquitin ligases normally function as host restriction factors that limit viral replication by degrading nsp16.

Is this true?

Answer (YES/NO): YES